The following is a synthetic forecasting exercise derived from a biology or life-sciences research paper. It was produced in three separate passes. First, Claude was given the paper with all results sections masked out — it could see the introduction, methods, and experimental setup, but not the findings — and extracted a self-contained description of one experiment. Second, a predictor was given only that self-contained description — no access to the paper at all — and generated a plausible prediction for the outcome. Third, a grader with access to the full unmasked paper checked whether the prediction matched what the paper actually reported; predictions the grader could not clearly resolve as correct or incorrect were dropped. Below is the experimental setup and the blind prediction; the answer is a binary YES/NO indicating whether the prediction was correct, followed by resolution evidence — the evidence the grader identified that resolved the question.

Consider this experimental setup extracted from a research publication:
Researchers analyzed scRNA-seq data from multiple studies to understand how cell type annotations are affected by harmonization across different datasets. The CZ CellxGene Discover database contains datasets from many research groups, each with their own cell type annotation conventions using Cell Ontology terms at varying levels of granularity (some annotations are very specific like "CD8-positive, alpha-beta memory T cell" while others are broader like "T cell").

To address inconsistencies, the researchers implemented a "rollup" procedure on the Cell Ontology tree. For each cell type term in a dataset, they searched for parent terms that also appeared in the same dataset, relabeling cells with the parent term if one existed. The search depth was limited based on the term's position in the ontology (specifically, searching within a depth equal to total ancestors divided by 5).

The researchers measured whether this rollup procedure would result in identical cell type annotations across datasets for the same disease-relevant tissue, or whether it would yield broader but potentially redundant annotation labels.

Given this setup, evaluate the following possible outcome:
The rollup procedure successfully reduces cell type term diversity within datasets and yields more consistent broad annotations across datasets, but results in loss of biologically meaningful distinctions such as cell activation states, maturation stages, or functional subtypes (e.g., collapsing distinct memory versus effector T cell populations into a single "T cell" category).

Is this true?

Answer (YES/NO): NO